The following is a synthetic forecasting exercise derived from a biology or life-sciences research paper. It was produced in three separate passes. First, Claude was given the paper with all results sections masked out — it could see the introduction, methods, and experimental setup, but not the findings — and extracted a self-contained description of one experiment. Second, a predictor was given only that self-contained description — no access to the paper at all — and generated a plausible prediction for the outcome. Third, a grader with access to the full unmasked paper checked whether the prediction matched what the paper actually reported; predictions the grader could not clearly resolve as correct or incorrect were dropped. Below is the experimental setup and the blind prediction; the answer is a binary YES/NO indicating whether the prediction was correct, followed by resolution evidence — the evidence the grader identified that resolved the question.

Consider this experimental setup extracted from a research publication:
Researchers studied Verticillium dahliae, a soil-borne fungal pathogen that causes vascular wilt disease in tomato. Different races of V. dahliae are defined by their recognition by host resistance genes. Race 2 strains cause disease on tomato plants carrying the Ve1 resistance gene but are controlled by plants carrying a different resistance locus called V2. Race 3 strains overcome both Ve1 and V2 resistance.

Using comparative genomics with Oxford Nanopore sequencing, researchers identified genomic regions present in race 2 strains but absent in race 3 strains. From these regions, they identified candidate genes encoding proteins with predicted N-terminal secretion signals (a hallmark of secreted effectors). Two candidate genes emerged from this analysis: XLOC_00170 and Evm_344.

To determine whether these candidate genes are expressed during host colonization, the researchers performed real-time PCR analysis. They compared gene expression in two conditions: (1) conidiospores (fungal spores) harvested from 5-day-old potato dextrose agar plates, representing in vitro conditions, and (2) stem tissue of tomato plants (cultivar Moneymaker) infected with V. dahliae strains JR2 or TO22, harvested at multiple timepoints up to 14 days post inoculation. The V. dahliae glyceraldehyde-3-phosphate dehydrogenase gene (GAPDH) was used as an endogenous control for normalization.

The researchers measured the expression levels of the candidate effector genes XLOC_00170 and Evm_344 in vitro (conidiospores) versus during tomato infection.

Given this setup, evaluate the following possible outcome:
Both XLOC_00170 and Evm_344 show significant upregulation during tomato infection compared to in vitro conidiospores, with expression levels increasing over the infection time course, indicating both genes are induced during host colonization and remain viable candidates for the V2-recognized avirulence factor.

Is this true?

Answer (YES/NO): YES